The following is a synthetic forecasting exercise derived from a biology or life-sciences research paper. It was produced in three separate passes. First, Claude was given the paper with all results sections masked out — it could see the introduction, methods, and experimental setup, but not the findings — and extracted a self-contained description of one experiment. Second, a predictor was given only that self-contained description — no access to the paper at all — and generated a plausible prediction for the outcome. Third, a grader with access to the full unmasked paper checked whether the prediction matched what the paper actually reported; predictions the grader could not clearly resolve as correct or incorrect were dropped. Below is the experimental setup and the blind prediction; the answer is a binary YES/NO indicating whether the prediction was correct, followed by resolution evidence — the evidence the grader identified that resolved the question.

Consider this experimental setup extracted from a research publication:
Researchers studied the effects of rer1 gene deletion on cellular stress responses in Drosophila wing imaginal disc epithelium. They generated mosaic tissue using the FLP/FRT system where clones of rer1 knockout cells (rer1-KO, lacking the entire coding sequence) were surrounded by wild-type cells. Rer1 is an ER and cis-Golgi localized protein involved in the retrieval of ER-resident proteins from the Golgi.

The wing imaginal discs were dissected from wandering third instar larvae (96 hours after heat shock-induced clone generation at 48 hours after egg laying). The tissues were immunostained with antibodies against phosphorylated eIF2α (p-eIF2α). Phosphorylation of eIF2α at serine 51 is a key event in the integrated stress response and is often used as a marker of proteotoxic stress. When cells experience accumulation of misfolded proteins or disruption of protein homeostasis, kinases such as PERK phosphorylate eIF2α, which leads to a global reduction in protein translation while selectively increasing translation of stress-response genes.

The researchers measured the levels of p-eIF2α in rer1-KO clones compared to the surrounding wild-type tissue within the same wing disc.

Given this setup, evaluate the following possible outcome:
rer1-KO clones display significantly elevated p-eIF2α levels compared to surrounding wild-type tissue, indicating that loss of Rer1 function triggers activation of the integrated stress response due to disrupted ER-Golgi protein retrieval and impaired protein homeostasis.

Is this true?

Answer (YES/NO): YES